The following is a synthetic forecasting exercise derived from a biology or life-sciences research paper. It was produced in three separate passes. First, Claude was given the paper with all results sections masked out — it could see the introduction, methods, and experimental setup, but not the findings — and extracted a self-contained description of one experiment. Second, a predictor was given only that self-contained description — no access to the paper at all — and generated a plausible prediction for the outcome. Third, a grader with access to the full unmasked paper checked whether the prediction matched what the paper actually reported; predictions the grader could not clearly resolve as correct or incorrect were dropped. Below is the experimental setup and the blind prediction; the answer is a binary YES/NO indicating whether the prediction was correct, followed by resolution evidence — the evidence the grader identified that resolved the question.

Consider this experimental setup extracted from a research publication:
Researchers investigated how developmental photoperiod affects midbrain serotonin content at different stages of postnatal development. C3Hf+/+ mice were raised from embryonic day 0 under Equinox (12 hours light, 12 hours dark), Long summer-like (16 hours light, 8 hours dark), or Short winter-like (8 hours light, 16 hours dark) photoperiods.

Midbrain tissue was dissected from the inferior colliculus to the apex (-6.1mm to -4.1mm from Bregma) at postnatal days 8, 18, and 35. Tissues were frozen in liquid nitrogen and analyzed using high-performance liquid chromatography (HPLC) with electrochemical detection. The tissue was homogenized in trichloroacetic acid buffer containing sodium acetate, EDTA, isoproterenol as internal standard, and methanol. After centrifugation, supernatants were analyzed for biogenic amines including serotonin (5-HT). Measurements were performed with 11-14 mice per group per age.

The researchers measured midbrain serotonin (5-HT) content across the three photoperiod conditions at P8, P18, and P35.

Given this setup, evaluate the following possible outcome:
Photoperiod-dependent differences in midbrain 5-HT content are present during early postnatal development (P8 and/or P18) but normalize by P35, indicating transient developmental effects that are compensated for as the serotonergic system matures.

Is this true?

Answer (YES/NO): NO